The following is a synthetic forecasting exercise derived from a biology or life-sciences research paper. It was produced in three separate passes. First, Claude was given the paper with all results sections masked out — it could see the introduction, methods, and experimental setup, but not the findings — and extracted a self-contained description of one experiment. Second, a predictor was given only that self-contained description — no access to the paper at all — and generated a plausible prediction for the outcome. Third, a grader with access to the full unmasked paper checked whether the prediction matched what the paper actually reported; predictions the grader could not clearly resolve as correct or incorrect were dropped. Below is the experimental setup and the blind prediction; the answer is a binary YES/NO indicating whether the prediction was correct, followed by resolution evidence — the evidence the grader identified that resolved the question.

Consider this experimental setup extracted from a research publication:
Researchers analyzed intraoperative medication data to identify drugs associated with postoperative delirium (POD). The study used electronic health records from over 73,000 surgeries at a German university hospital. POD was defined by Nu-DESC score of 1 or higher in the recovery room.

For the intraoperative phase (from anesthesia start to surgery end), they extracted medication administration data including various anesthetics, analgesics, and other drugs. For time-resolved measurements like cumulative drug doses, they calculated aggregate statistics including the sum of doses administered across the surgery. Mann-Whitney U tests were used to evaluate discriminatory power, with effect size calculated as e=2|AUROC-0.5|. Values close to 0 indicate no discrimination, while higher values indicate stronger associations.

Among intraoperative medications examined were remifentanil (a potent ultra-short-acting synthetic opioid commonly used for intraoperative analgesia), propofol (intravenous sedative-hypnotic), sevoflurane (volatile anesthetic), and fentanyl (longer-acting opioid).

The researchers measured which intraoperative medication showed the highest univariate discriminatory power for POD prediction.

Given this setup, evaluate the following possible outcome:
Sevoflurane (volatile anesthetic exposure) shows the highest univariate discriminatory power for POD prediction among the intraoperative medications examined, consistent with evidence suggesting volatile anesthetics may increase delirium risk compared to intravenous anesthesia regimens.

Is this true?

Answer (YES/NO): NO